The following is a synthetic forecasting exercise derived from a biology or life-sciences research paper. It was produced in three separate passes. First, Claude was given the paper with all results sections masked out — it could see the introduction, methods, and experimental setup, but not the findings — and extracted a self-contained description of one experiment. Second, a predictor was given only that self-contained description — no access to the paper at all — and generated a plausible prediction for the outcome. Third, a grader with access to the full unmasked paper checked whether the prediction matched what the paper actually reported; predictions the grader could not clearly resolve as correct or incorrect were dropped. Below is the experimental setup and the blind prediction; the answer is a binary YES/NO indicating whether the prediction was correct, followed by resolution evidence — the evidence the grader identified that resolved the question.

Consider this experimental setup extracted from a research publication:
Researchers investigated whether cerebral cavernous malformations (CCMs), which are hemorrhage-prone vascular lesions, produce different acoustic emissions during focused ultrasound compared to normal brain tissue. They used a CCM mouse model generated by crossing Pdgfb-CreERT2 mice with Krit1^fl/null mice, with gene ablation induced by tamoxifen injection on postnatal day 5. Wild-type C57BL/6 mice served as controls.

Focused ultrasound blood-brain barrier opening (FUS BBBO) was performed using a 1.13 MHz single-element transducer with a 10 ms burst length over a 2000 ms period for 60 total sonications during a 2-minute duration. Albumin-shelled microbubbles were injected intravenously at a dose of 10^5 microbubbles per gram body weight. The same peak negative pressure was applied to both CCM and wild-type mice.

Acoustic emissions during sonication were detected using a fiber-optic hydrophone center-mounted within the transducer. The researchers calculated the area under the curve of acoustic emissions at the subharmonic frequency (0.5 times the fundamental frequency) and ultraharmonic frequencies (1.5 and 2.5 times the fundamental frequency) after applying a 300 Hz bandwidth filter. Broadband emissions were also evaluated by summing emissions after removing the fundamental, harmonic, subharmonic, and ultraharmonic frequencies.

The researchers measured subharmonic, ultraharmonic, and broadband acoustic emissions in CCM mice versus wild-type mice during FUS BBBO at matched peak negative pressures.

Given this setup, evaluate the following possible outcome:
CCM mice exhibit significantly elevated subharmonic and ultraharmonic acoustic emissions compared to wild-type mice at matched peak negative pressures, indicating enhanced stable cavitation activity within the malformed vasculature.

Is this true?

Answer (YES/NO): NO